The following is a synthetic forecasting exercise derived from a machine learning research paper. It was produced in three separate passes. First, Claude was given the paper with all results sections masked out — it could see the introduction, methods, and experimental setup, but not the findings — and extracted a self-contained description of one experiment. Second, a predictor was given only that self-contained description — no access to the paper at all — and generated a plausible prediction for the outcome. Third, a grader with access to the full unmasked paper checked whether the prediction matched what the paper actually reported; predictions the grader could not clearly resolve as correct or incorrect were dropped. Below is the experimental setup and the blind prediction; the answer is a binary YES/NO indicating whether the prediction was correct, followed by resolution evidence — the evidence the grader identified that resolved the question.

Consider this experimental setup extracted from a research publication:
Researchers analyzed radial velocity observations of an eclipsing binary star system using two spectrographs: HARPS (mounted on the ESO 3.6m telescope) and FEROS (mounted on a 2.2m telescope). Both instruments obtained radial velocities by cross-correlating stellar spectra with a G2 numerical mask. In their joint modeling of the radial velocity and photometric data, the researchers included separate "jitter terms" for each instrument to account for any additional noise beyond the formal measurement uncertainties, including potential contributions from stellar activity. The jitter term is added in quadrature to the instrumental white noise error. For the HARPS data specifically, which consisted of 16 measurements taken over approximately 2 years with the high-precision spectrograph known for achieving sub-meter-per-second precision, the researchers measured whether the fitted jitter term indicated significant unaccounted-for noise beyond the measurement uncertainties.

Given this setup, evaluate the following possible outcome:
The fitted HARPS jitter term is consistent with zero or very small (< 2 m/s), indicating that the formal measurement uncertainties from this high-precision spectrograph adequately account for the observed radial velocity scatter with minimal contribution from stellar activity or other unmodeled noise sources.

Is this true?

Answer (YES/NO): NO